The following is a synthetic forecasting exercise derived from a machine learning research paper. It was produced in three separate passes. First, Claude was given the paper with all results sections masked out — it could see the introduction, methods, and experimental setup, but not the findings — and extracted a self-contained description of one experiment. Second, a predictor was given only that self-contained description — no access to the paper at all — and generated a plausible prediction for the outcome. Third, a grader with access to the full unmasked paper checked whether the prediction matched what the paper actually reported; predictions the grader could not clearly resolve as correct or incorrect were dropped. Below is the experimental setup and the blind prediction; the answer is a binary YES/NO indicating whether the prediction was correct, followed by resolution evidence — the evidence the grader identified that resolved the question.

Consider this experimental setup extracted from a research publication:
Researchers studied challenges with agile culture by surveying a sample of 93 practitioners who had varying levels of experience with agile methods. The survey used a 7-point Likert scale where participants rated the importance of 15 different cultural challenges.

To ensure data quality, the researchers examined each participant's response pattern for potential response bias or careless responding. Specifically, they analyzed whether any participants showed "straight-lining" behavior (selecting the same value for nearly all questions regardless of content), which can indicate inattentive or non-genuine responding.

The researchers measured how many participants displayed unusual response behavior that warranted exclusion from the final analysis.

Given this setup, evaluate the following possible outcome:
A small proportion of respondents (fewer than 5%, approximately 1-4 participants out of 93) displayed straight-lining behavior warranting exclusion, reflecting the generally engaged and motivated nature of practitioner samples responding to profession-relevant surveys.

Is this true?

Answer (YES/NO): YES